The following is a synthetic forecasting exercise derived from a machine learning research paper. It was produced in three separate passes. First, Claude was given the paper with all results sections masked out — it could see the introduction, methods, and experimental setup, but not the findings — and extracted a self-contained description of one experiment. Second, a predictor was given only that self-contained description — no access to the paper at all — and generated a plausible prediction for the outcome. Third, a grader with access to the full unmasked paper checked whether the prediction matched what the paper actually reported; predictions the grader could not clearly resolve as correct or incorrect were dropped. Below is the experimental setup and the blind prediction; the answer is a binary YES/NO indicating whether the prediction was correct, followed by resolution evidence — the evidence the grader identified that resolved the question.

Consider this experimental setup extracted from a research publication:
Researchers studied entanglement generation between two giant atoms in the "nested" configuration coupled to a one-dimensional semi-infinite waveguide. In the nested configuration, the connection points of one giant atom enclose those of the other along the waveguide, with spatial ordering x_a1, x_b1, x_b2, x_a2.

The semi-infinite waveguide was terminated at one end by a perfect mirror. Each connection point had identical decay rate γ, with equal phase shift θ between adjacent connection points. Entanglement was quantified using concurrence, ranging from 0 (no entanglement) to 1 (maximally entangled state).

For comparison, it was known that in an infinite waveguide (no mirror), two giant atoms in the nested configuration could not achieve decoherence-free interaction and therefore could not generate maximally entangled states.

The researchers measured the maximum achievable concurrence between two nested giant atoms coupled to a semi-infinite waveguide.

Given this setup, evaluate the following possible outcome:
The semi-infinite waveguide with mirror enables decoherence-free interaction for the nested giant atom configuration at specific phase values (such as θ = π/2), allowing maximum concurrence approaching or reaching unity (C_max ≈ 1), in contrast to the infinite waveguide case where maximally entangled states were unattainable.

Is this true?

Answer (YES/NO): NO